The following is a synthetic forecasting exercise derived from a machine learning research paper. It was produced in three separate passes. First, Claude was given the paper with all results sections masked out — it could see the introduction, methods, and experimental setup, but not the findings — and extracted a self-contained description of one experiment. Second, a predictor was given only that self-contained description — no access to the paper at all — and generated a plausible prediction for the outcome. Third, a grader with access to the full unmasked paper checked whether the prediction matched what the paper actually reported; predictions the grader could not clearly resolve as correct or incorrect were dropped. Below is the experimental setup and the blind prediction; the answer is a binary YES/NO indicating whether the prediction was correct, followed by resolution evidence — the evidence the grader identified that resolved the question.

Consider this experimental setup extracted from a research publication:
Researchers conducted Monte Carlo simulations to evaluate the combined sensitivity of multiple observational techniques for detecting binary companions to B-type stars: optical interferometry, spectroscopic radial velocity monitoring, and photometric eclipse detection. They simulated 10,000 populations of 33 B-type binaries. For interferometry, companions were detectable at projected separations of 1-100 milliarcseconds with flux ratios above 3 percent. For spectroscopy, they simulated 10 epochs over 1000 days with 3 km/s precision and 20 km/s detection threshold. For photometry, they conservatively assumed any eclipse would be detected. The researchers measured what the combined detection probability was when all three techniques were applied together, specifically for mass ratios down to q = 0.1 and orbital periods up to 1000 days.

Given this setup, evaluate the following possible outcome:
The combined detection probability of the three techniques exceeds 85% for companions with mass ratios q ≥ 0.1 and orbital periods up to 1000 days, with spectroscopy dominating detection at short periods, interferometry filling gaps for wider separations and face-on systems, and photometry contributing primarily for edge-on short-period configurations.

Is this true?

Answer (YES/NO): YES